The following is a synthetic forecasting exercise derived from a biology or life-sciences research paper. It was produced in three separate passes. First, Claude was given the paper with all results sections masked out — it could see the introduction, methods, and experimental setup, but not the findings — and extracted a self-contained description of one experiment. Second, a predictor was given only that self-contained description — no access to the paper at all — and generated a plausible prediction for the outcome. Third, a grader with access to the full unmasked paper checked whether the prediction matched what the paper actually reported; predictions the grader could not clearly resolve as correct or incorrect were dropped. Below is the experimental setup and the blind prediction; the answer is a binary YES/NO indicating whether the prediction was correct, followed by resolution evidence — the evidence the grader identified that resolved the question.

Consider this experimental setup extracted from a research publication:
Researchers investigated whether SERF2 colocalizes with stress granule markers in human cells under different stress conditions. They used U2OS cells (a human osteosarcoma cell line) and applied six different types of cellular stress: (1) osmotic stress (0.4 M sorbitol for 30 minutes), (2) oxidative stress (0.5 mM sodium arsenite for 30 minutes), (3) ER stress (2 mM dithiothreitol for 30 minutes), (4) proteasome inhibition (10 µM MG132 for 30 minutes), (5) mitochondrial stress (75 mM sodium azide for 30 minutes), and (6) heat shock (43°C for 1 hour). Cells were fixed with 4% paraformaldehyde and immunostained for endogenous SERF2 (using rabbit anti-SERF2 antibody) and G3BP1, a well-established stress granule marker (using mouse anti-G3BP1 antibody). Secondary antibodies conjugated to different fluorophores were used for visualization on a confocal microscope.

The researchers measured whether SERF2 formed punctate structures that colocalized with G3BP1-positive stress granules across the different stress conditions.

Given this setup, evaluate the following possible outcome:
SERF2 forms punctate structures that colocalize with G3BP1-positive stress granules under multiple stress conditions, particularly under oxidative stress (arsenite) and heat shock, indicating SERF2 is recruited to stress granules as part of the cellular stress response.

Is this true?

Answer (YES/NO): NO